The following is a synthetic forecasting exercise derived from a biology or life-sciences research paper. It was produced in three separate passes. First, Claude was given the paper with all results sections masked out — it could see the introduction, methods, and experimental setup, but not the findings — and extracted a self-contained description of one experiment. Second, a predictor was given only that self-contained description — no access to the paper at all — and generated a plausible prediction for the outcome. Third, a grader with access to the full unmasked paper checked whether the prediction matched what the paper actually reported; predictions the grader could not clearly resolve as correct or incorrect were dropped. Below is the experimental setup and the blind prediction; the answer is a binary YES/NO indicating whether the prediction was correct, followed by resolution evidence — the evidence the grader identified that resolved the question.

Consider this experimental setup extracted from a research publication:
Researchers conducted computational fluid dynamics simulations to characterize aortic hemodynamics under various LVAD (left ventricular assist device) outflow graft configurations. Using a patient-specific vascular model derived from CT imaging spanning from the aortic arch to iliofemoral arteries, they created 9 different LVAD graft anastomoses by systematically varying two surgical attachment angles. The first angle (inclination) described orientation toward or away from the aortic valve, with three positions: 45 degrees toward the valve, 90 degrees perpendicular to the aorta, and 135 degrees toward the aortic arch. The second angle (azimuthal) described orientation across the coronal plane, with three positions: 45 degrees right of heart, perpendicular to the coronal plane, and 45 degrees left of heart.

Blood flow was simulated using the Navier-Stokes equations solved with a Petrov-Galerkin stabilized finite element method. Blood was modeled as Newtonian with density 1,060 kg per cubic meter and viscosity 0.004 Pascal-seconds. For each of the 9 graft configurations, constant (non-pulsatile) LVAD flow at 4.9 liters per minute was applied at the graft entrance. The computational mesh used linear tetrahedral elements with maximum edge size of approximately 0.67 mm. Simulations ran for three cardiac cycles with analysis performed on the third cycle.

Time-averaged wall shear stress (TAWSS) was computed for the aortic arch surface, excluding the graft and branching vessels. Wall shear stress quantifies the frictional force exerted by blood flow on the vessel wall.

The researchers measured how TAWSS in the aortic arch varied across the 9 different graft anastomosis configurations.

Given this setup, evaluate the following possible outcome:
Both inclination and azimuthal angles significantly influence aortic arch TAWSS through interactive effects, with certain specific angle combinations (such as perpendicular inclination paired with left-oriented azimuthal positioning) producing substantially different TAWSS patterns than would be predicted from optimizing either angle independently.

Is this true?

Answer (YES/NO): NO